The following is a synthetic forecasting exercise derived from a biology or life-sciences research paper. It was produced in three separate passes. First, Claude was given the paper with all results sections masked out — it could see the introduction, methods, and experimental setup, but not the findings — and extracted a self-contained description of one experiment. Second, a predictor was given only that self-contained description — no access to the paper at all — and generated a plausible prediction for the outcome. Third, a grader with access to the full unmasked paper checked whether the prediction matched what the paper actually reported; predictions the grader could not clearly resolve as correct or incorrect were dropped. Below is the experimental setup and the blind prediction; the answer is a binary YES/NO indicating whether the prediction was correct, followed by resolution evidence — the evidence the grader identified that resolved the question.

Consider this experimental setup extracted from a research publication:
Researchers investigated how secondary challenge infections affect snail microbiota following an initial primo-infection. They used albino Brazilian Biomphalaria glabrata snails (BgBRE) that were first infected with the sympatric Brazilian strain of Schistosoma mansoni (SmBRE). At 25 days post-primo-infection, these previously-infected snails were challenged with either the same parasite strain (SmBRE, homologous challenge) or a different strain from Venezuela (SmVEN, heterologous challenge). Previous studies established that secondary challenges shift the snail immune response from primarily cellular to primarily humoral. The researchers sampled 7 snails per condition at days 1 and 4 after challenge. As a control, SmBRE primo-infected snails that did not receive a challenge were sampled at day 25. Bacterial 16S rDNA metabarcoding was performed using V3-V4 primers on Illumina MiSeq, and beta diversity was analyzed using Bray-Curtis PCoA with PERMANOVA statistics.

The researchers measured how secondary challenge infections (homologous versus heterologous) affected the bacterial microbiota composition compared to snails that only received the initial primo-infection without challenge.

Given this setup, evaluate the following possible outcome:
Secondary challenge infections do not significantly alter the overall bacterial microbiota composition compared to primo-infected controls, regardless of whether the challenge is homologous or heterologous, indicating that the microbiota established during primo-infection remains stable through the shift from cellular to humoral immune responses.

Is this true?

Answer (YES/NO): NO